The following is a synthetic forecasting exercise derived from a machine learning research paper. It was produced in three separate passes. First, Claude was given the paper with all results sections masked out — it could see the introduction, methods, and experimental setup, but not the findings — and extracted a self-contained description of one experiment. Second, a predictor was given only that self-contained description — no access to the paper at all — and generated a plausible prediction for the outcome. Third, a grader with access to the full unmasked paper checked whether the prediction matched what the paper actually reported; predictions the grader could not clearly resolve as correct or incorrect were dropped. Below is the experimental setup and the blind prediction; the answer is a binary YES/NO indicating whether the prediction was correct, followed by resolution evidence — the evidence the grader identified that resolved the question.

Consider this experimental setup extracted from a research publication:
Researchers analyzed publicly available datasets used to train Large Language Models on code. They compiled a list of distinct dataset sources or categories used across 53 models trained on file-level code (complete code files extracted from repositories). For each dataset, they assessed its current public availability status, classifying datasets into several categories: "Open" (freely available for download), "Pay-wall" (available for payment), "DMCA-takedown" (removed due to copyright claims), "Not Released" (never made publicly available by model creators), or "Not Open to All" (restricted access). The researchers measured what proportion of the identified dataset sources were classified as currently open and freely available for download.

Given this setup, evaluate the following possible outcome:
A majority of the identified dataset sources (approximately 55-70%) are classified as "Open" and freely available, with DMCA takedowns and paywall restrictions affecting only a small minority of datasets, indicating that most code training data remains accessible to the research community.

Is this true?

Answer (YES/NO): NO